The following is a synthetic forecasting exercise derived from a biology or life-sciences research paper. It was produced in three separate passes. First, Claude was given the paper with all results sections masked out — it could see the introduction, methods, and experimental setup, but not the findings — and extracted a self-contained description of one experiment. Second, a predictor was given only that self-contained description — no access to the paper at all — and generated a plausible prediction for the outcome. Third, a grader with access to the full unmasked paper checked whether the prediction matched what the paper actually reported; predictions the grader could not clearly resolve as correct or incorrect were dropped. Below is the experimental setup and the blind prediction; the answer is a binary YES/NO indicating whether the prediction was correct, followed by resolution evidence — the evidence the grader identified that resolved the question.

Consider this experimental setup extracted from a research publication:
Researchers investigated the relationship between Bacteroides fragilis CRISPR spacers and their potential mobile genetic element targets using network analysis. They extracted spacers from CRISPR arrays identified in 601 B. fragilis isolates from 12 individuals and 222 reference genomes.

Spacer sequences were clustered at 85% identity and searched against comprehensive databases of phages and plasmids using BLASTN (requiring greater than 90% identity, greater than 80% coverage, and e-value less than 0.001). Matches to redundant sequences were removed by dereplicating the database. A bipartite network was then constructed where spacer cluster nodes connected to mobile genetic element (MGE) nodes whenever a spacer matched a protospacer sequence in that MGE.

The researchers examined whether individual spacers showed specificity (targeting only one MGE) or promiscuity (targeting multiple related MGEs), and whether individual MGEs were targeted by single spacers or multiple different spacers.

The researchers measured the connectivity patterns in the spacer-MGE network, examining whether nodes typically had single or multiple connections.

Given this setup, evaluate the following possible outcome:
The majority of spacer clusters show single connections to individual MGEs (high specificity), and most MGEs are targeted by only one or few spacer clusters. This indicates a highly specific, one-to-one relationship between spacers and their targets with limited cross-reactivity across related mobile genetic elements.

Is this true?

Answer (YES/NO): NO